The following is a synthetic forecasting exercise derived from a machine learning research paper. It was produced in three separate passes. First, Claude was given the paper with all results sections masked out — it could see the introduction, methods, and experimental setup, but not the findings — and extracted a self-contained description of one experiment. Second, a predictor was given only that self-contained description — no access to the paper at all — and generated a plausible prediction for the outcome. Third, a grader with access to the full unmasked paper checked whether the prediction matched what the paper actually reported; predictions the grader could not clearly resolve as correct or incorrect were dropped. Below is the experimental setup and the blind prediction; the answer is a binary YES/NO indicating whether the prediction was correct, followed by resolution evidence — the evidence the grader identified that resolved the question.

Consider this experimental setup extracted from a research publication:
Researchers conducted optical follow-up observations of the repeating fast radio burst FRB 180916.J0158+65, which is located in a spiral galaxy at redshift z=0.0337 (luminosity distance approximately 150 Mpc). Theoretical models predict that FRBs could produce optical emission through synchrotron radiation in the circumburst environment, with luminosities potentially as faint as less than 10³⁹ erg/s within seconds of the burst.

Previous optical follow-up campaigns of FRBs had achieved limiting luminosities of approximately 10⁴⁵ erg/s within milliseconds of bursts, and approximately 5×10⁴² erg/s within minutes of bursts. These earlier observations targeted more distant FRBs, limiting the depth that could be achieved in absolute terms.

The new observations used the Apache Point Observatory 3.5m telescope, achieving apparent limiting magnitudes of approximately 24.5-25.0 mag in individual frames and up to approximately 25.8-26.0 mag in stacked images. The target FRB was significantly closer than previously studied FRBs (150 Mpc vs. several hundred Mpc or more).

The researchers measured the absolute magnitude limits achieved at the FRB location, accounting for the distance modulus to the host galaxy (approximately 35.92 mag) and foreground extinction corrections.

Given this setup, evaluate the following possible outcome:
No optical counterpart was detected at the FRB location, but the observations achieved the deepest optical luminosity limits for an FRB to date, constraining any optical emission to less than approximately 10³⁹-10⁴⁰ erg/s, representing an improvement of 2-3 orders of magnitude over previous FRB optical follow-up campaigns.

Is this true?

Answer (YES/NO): NO